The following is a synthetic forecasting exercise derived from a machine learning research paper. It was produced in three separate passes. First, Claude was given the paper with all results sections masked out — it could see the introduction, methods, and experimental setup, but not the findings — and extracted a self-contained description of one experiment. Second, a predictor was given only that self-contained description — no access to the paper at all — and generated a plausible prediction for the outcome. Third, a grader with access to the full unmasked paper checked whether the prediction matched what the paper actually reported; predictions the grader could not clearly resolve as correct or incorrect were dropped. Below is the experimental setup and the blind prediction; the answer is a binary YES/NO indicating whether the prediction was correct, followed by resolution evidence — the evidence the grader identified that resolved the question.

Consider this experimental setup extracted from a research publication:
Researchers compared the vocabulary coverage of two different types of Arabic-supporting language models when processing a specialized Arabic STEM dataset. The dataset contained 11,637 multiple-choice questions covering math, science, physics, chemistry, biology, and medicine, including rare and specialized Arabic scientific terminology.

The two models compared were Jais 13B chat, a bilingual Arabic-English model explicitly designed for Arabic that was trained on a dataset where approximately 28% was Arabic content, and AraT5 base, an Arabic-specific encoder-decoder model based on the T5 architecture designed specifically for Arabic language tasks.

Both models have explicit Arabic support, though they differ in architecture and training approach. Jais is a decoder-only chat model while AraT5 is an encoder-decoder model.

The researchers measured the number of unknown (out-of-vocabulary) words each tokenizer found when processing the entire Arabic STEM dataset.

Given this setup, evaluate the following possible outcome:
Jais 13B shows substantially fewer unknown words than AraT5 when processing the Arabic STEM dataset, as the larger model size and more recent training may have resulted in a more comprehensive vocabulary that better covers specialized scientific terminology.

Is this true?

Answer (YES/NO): YES